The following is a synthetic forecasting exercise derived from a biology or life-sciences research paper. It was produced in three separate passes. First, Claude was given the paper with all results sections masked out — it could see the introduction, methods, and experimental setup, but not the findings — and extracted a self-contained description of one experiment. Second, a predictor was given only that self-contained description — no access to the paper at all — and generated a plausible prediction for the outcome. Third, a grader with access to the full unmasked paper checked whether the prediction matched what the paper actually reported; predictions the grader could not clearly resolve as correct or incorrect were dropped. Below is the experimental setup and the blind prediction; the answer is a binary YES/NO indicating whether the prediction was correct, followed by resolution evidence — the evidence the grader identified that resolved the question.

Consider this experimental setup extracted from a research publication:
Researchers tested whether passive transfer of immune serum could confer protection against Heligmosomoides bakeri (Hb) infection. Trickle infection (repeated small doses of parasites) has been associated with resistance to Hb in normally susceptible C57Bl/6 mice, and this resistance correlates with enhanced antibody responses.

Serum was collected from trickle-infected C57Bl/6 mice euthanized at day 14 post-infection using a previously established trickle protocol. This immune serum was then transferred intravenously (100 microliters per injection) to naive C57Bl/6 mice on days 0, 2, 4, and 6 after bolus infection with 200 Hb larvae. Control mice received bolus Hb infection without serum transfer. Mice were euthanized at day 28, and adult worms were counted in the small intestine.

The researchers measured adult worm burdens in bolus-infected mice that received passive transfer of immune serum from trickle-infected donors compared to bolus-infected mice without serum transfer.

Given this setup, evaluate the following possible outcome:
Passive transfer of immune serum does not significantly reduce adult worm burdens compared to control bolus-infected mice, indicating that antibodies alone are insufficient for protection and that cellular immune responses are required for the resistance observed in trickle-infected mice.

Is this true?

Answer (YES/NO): YES